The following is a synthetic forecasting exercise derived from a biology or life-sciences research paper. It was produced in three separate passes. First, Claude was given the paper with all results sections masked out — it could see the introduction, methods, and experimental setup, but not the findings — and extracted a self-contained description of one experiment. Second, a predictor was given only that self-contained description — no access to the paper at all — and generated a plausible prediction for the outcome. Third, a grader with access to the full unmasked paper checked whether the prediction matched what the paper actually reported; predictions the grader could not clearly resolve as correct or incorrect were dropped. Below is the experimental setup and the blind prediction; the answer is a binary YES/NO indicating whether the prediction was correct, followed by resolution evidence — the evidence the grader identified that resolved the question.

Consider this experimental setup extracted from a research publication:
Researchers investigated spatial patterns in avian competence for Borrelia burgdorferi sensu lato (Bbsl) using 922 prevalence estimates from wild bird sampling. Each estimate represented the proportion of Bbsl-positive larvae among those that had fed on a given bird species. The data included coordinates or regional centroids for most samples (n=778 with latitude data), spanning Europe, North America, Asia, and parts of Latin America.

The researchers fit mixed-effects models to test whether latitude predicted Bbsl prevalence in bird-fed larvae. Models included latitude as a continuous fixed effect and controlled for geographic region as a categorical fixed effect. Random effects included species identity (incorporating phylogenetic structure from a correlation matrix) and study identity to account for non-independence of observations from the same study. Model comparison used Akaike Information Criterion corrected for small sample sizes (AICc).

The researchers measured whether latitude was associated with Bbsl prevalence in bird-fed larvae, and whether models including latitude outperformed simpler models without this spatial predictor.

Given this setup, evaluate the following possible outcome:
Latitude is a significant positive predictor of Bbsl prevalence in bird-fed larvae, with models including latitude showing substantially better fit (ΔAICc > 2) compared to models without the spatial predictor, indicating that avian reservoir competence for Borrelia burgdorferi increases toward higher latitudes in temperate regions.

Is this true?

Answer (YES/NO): NO